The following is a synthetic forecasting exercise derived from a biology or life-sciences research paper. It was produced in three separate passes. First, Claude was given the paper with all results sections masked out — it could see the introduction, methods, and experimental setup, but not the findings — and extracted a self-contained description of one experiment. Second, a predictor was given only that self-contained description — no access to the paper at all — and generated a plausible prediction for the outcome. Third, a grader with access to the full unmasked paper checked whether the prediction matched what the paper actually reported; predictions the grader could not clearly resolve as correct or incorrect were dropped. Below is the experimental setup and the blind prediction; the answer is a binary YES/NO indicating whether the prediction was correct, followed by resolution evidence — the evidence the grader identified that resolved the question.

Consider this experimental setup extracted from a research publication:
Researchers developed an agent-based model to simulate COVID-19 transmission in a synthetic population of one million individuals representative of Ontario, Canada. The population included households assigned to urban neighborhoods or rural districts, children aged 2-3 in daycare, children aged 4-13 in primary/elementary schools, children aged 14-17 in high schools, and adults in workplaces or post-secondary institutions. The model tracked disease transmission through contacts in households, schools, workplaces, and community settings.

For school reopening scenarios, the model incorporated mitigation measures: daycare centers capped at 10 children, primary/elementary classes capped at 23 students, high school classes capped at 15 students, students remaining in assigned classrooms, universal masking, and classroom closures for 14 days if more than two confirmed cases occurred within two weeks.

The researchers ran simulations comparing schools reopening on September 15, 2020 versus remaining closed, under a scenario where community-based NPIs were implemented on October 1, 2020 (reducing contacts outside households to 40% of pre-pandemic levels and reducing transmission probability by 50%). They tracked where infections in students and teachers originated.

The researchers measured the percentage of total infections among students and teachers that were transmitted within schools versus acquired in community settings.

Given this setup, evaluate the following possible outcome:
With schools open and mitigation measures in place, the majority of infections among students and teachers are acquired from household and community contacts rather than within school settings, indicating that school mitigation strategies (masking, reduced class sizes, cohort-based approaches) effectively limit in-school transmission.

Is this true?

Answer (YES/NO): YES